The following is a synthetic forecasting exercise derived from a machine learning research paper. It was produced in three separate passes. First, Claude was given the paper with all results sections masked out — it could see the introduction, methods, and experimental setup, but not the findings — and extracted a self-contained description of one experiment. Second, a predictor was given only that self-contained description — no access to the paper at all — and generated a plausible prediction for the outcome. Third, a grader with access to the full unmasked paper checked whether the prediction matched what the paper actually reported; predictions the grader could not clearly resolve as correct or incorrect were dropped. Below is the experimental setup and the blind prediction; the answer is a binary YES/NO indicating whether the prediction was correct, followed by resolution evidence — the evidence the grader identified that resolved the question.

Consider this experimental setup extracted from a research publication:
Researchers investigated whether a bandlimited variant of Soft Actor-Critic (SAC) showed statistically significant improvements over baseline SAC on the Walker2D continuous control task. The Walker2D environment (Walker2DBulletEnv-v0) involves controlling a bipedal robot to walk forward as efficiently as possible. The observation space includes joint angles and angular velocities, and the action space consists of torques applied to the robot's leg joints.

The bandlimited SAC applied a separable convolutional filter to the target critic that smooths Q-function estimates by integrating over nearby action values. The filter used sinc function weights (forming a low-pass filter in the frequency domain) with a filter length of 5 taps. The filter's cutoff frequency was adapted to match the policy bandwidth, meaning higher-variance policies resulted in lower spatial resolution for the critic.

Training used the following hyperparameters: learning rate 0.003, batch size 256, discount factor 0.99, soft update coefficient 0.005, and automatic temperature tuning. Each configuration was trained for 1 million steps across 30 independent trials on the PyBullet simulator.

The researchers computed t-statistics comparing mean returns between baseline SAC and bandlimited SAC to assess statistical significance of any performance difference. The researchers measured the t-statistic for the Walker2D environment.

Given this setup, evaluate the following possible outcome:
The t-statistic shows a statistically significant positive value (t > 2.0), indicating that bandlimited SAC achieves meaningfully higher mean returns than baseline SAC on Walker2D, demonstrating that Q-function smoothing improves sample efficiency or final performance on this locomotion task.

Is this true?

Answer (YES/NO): NO